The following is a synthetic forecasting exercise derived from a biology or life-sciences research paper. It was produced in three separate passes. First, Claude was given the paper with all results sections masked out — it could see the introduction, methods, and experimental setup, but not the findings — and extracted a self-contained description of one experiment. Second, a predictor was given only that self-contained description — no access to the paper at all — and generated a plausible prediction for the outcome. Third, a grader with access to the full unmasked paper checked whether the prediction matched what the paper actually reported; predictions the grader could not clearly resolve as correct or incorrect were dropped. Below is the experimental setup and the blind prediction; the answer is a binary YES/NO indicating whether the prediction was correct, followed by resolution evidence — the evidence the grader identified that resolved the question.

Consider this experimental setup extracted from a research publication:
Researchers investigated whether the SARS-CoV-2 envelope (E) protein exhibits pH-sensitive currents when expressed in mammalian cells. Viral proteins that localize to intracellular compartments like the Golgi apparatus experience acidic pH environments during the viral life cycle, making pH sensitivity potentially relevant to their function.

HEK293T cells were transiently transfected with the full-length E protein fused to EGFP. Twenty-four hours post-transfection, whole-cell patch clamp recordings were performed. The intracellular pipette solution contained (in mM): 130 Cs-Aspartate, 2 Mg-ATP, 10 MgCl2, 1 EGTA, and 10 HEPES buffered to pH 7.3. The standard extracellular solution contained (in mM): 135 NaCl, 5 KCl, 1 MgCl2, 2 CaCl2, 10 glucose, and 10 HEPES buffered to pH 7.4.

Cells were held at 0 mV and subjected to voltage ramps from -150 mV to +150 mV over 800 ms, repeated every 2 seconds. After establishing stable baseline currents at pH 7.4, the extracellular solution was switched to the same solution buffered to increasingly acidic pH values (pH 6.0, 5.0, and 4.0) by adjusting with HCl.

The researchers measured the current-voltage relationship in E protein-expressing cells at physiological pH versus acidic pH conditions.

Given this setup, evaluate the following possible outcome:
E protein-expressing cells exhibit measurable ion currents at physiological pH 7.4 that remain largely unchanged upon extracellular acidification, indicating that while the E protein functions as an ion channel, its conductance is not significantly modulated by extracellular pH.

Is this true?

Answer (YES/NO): NO